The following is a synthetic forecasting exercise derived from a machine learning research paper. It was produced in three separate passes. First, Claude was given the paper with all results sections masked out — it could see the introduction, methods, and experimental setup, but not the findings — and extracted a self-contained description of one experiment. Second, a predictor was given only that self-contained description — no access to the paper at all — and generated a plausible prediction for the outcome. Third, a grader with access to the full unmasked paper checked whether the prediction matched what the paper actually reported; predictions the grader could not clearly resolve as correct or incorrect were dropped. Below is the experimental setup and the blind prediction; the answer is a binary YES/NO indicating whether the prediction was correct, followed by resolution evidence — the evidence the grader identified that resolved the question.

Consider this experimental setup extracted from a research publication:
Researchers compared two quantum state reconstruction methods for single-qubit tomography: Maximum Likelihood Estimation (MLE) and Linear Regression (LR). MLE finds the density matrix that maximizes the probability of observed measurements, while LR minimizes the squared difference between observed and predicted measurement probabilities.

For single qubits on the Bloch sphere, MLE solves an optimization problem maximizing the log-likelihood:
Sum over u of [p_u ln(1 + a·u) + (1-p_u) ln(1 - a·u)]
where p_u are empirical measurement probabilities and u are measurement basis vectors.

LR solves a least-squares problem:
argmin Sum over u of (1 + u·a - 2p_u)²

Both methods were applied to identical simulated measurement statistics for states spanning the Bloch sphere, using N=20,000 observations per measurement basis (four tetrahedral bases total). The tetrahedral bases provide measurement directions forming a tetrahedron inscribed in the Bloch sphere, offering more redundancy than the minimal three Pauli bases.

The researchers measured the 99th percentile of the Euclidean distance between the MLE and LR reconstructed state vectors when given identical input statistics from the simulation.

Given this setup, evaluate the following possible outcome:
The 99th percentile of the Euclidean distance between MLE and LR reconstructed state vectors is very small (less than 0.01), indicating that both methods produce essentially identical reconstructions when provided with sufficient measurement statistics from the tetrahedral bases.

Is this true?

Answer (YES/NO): NO